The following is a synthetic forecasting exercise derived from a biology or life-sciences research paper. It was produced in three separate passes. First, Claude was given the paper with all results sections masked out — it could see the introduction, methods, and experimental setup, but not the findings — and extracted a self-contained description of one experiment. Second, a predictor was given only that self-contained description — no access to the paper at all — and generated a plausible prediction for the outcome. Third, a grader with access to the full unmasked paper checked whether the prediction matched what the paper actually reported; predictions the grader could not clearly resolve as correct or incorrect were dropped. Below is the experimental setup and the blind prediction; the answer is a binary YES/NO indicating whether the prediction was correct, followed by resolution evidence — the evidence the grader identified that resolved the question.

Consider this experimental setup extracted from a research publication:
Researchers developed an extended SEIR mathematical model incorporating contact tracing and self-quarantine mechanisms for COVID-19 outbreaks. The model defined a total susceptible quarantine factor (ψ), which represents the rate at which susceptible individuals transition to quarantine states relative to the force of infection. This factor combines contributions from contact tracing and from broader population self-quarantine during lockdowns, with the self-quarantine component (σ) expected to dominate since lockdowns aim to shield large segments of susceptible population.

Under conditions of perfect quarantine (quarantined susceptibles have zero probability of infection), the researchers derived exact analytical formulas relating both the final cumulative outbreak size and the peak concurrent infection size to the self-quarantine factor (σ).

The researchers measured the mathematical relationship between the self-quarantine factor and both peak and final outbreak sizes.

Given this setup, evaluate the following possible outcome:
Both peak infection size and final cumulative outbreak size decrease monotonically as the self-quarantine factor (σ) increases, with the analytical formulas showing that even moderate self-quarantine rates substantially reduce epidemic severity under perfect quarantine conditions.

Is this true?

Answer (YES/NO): NO